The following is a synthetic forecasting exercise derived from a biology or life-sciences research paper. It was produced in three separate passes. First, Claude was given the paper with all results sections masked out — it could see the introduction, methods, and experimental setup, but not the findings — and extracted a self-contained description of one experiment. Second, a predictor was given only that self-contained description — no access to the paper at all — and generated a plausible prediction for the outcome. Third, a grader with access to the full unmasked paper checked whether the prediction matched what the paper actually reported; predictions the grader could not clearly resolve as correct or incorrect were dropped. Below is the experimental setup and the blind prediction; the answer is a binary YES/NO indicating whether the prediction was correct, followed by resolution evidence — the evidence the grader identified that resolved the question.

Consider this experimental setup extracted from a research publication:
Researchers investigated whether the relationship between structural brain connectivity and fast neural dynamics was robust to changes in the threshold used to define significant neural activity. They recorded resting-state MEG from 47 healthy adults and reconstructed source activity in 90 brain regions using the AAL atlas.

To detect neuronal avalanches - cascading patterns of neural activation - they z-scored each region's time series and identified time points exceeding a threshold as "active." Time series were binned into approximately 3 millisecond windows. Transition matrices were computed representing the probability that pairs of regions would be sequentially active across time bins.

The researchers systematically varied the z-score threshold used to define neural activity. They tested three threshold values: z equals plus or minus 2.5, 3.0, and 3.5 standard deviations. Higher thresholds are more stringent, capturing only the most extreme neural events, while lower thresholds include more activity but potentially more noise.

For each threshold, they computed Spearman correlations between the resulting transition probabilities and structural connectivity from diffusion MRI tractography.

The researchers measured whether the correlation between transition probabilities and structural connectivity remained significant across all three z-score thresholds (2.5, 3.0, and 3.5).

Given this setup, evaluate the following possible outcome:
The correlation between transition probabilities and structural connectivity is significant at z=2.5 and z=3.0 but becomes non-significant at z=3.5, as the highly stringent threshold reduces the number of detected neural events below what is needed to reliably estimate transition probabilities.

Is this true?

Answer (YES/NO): NO